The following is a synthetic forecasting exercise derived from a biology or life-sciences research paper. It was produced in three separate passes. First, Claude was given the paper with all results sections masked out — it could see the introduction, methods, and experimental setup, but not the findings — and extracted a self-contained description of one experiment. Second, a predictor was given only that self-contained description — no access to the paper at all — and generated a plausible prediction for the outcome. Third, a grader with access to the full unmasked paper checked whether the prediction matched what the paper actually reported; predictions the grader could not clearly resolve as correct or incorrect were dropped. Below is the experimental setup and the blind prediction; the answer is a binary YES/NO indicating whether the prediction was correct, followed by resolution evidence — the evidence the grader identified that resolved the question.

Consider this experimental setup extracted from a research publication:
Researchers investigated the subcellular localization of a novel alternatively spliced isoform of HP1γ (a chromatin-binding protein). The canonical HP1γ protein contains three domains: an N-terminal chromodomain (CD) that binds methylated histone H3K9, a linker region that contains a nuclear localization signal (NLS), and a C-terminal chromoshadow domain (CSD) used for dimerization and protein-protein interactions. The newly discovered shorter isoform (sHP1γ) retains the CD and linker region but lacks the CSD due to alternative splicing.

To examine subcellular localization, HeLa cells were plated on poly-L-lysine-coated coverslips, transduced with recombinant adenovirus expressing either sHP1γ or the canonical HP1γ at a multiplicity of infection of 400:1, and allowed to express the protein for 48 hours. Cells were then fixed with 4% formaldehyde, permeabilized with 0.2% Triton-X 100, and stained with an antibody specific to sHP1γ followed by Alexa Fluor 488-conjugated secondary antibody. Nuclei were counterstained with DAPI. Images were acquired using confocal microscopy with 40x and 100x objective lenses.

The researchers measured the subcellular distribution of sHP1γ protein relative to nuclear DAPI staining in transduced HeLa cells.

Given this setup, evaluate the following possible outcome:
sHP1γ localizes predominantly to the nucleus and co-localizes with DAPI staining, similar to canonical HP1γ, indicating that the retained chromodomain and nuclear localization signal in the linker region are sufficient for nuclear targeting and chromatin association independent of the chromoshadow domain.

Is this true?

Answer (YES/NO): YES